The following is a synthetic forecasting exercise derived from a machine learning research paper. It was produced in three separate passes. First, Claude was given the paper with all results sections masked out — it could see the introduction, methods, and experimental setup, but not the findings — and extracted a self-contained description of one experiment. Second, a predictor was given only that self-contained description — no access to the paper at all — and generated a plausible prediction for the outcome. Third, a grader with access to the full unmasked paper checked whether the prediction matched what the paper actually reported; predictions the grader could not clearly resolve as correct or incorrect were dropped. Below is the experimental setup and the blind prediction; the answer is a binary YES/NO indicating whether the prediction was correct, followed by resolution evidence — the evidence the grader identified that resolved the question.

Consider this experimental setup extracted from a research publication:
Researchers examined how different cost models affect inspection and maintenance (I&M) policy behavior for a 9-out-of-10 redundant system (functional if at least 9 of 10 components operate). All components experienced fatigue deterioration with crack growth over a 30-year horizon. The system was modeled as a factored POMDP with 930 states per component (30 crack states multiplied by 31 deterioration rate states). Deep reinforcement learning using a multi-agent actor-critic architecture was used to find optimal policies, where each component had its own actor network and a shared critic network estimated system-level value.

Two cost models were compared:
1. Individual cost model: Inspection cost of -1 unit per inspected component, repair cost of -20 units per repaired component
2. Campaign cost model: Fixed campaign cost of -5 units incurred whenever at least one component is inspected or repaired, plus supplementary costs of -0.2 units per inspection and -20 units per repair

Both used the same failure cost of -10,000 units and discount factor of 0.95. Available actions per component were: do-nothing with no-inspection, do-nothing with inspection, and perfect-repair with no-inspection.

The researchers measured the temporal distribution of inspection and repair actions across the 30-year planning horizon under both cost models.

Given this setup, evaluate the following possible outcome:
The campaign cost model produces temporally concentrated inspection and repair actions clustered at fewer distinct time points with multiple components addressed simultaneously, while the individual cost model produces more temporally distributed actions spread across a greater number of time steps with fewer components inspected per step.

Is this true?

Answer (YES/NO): YES